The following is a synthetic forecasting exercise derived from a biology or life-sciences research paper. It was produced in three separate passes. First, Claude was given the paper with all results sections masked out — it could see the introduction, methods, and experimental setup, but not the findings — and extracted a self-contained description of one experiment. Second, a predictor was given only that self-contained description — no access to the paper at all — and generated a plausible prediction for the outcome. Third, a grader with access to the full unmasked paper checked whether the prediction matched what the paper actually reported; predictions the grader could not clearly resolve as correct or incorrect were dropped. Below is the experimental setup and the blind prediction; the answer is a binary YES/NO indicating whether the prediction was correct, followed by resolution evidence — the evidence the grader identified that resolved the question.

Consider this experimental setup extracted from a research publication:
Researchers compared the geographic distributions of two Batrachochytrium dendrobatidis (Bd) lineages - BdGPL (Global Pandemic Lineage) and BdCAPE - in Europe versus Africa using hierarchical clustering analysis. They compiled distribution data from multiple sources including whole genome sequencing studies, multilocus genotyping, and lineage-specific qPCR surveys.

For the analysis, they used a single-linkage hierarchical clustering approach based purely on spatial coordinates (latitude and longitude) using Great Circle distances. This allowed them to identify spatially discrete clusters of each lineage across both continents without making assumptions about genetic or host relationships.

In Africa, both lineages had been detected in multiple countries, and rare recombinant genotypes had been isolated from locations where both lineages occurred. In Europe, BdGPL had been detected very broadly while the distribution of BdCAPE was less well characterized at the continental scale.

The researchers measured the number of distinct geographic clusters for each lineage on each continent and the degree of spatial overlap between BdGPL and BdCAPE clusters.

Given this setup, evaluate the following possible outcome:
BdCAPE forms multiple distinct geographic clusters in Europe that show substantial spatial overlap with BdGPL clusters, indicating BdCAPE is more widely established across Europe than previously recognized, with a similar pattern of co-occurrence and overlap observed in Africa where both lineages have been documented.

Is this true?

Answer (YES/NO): NO